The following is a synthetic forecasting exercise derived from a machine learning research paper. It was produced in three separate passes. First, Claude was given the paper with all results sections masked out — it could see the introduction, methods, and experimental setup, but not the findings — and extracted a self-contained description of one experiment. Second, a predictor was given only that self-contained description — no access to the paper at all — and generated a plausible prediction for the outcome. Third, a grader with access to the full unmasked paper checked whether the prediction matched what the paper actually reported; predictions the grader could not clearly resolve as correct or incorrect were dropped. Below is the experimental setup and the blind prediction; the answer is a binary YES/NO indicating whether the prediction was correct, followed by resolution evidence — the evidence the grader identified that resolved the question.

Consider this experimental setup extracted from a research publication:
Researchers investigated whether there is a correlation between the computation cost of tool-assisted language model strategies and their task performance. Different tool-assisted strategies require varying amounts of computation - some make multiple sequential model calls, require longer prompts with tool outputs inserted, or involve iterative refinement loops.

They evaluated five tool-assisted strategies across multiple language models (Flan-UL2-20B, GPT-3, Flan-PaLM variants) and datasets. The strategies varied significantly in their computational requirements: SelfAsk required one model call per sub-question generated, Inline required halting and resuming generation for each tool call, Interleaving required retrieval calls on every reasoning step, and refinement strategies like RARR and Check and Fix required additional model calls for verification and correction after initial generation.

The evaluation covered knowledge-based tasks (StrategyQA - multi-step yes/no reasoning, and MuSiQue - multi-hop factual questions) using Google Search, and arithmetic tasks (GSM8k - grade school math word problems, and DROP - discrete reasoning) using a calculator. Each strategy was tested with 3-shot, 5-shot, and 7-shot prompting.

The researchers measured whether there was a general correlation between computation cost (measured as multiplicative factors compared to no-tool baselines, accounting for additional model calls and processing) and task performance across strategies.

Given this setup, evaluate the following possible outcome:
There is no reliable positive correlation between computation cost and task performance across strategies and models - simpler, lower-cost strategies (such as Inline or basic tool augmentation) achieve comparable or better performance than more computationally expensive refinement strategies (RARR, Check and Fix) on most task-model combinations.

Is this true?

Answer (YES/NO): NO